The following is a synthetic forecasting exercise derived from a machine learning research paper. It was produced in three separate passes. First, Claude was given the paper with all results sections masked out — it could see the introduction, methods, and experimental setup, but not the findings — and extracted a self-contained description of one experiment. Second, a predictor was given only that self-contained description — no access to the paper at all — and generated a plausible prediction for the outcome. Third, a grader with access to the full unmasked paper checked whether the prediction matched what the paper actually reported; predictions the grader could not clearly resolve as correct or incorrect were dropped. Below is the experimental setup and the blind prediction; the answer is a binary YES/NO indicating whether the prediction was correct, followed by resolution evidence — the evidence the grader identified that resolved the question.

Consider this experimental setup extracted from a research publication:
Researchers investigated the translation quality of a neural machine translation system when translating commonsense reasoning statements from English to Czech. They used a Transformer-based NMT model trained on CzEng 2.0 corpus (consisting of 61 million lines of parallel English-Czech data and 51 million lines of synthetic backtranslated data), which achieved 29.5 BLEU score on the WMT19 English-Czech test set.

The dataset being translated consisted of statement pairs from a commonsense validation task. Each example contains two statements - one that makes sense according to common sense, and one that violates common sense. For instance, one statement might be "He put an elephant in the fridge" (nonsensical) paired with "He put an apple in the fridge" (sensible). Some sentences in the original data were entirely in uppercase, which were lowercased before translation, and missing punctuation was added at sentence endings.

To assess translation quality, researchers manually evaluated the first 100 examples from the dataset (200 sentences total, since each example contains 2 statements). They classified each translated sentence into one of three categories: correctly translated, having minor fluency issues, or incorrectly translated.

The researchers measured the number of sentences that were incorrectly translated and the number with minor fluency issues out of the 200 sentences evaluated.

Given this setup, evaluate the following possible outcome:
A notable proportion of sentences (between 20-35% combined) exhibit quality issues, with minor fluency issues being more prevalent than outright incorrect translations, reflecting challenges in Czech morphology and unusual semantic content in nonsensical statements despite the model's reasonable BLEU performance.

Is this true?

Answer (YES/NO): NO